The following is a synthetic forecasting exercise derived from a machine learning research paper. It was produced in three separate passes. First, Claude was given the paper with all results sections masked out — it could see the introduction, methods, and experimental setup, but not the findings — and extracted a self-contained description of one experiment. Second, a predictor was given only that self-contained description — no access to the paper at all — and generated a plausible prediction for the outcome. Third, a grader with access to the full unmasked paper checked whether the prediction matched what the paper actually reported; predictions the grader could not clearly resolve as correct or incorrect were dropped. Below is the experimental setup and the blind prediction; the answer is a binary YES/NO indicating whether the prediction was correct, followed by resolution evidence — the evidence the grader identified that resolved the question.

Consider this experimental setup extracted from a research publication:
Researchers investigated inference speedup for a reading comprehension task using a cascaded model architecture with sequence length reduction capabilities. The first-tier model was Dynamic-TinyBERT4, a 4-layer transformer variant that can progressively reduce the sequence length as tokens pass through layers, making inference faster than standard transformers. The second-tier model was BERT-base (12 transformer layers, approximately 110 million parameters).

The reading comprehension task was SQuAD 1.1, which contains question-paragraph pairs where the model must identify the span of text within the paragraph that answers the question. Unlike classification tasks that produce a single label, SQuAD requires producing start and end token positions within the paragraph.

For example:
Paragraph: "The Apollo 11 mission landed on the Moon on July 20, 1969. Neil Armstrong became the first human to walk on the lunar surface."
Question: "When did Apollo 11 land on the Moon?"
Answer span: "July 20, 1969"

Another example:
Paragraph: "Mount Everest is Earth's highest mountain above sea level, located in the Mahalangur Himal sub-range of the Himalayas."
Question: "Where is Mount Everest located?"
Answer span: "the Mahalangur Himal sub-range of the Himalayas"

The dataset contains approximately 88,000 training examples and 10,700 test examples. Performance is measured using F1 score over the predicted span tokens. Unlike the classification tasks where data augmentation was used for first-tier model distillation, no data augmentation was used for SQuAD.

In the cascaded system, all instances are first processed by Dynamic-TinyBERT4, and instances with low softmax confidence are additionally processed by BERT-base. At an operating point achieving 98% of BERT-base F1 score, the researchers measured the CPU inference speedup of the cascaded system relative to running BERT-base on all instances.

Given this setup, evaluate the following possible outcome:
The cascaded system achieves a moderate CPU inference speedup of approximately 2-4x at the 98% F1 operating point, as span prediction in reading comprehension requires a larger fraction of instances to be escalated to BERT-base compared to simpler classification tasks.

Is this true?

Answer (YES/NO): YES